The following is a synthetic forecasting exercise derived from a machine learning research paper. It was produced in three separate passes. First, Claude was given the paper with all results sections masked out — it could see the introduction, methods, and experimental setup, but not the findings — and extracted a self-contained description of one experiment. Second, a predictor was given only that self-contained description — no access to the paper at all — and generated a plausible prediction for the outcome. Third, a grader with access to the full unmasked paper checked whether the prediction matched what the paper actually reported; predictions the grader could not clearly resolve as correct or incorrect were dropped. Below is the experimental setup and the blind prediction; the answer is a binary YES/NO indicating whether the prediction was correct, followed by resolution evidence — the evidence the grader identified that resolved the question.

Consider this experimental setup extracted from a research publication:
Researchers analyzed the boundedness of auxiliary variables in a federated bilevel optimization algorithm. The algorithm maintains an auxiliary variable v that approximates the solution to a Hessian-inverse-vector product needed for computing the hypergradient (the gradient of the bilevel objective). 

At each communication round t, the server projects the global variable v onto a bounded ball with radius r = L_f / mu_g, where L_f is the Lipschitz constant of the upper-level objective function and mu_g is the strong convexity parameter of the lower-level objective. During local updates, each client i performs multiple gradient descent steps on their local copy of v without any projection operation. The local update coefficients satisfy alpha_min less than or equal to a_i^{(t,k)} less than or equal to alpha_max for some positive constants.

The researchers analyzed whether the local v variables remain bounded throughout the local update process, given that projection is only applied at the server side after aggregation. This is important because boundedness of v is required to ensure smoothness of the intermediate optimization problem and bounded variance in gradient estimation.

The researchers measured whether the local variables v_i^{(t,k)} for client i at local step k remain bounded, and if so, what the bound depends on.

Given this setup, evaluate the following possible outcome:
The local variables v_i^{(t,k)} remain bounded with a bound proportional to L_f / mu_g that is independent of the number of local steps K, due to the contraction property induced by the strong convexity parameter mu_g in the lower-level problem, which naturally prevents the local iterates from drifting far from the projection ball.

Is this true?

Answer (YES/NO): YES